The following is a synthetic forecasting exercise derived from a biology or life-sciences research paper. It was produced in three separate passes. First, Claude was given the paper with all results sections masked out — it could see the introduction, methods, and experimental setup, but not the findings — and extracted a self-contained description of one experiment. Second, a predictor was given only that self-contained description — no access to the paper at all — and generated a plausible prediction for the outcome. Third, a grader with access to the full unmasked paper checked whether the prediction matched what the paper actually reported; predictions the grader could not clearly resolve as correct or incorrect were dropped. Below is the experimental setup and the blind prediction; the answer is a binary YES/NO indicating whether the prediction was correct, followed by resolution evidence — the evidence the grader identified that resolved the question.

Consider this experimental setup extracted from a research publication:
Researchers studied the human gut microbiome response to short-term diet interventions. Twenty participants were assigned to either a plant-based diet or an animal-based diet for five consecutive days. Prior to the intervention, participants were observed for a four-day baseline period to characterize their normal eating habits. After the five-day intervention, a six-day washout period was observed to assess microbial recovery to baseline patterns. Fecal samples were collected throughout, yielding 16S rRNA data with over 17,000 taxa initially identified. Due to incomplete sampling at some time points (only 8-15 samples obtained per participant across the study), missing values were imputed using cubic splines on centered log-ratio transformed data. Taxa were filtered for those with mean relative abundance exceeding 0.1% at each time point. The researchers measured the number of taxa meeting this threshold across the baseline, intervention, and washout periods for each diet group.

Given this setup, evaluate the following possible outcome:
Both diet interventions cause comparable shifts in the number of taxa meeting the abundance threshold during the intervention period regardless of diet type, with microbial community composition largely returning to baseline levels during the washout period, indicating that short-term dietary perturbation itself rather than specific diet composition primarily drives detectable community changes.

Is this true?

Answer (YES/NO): NO